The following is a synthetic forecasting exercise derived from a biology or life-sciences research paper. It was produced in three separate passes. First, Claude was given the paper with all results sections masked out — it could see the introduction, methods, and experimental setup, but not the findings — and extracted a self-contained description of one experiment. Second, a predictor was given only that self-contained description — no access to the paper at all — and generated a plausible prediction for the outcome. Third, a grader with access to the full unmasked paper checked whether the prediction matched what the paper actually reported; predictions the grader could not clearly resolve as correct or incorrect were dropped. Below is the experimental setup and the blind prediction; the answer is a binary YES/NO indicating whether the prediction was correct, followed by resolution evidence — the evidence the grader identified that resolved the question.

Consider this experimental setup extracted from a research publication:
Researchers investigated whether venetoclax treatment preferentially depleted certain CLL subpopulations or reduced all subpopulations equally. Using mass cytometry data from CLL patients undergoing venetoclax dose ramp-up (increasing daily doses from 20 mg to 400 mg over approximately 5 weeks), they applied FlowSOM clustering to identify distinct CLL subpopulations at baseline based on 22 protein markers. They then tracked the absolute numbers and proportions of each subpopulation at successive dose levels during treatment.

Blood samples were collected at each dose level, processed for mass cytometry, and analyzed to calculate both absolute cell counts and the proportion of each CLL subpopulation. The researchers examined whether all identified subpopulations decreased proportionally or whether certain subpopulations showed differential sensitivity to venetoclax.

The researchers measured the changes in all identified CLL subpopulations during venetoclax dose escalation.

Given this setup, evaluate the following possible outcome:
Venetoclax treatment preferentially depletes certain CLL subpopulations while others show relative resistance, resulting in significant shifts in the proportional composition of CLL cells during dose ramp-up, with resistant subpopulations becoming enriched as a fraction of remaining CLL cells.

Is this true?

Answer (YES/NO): NO